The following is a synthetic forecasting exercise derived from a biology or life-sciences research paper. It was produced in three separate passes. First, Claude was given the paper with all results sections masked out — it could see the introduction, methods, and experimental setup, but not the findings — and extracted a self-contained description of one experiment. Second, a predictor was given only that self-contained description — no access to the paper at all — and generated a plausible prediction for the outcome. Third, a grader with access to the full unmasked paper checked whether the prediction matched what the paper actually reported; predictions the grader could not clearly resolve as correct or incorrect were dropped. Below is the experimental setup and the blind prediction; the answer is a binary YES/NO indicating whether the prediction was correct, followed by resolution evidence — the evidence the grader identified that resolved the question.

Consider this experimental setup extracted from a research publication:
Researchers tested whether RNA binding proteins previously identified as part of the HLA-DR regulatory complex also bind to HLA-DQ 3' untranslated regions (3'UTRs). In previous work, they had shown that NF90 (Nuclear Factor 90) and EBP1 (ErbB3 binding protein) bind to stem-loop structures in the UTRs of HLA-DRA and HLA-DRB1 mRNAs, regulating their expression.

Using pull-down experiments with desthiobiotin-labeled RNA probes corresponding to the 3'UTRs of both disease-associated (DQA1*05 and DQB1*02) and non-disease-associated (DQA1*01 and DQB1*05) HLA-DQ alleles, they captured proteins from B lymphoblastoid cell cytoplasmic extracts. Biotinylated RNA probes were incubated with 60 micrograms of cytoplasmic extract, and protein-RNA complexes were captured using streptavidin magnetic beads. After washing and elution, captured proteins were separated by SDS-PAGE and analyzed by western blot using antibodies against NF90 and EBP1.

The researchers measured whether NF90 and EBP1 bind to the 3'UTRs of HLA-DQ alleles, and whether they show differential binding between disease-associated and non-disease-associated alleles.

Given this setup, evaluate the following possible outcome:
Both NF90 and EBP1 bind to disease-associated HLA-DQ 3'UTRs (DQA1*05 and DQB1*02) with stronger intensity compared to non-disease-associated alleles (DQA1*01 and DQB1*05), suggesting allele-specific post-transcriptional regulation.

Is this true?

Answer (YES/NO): NO